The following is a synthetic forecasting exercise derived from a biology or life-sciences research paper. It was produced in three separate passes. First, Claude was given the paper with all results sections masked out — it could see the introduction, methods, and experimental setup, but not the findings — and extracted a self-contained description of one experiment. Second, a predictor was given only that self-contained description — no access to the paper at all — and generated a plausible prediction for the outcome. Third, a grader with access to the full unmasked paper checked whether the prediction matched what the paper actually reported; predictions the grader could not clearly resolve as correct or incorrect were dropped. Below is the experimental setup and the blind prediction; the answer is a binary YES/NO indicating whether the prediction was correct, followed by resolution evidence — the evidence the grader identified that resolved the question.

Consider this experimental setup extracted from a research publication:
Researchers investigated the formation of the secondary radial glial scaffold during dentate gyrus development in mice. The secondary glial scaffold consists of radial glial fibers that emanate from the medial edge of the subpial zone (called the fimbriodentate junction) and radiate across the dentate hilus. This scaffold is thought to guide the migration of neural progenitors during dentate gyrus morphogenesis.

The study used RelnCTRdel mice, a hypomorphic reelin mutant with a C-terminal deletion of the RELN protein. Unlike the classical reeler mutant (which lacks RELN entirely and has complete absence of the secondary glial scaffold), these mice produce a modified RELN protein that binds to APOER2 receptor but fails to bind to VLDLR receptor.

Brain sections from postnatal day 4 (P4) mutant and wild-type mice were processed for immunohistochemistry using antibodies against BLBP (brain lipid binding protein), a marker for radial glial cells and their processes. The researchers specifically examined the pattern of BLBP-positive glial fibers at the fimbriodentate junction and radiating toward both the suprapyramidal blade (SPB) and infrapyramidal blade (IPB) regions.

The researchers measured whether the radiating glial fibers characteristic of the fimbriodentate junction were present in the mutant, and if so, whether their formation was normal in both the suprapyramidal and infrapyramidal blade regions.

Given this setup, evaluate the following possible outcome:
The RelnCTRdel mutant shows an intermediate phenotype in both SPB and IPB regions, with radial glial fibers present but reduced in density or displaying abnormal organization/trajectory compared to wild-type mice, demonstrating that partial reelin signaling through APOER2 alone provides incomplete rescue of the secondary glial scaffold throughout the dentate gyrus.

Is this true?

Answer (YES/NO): NO